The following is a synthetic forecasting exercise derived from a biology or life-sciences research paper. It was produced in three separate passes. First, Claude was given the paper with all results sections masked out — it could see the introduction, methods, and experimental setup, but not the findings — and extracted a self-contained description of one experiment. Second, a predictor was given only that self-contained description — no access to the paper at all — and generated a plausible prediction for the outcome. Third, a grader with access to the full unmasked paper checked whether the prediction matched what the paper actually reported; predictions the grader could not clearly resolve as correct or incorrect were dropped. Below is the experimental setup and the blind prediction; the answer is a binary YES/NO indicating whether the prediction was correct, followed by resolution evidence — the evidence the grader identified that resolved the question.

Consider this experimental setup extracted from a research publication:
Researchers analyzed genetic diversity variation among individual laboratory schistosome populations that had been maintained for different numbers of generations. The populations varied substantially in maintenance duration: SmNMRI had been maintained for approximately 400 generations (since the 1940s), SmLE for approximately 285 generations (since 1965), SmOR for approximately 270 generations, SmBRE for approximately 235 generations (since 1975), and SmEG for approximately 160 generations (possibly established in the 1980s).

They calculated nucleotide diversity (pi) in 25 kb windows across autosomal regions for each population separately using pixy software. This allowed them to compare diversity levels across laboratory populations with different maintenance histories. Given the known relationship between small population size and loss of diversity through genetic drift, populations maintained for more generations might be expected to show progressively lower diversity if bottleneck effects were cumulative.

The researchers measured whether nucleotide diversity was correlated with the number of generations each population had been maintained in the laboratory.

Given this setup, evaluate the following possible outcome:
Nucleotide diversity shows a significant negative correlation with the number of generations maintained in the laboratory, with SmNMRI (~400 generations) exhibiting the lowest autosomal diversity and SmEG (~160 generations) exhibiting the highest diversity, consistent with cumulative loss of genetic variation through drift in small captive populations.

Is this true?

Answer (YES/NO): NO